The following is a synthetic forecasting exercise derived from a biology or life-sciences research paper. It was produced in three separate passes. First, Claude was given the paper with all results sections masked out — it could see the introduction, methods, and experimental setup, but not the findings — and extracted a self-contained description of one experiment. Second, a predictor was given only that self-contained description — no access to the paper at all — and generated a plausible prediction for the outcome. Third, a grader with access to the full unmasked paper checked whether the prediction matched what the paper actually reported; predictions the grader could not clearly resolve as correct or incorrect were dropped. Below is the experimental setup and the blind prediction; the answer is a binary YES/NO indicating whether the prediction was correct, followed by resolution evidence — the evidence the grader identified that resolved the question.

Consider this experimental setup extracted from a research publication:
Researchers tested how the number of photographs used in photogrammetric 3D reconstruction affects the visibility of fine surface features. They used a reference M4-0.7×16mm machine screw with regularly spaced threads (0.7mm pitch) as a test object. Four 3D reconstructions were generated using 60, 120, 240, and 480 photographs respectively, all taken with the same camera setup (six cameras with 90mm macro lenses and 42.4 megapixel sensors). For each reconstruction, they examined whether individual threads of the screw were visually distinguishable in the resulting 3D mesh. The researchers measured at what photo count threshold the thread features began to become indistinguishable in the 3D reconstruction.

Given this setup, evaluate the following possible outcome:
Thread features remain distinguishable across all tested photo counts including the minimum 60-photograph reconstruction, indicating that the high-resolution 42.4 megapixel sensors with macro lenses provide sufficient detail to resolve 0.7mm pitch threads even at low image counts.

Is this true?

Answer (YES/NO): NO